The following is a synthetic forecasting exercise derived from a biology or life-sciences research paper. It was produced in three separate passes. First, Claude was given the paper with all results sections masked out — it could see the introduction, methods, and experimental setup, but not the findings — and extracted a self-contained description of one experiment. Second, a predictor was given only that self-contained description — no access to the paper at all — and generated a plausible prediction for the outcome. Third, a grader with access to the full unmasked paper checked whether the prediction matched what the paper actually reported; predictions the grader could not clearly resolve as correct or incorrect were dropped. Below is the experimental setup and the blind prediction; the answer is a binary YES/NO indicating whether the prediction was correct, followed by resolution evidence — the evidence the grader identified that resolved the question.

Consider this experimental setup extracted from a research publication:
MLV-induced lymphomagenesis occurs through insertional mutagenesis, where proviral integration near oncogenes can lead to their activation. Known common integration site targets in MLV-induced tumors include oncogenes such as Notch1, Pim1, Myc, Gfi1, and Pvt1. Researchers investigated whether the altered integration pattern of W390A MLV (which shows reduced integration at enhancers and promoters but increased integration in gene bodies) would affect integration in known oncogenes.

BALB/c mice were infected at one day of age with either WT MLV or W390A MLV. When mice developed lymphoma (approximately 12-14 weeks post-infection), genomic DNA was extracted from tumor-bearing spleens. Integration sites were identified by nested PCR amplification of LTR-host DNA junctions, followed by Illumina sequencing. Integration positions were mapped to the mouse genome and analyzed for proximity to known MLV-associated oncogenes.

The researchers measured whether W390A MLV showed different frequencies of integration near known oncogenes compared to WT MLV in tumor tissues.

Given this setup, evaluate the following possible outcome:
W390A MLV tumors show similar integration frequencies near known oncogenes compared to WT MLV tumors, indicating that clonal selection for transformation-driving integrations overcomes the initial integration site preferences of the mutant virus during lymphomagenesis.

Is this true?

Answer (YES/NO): NO